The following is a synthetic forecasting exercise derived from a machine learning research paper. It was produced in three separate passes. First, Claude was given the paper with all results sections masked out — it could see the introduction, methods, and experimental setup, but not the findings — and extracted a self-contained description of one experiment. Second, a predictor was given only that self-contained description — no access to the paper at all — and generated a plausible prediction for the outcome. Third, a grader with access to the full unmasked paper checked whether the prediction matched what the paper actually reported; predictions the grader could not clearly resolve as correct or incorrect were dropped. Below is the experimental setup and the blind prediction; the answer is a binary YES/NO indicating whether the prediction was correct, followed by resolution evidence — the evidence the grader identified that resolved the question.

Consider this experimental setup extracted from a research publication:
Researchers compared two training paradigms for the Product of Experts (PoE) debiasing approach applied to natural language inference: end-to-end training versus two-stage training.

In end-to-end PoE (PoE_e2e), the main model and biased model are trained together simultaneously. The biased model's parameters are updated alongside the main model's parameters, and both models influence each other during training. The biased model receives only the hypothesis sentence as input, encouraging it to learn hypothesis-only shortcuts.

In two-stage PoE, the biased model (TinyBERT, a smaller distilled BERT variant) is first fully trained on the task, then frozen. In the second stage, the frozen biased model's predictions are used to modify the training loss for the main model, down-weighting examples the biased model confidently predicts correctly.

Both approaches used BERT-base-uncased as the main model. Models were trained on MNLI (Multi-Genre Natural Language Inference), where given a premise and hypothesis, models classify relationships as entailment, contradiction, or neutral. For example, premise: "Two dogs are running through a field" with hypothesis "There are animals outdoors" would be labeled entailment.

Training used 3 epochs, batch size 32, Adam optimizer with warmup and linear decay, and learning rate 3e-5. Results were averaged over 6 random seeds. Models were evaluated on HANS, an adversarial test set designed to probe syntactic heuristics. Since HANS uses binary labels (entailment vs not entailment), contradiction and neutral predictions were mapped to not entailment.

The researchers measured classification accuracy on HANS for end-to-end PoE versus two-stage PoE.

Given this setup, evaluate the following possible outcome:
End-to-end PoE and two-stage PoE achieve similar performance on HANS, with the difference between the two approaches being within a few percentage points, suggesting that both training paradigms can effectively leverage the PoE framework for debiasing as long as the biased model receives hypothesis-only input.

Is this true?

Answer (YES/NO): NO